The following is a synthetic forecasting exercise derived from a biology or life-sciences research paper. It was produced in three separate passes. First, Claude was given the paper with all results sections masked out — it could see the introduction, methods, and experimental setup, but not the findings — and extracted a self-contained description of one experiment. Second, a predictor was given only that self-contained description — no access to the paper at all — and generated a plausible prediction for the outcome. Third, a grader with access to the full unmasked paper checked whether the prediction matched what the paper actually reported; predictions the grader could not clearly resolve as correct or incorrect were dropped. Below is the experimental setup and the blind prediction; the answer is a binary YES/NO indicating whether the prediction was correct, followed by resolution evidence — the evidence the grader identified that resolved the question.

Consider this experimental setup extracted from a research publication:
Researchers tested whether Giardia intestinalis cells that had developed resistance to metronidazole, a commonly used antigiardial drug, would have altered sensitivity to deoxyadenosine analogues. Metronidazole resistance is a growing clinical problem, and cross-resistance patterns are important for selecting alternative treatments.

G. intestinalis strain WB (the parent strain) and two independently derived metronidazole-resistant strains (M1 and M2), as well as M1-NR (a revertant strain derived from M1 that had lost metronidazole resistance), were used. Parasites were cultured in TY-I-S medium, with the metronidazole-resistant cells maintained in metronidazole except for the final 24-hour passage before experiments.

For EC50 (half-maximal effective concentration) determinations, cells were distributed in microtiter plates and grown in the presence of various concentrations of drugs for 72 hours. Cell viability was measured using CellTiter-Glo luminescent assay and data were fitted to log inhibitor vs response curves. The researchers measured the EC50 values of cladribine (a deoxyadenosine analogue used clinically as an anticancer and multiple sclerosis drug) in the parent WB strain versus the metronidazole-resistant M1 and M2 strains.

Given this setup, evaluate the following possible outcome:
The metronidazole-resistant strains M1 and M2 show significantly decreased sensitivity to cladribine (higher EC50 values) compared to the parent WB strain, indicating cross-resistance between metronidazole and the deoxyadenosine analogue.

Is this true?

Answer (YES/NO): NO